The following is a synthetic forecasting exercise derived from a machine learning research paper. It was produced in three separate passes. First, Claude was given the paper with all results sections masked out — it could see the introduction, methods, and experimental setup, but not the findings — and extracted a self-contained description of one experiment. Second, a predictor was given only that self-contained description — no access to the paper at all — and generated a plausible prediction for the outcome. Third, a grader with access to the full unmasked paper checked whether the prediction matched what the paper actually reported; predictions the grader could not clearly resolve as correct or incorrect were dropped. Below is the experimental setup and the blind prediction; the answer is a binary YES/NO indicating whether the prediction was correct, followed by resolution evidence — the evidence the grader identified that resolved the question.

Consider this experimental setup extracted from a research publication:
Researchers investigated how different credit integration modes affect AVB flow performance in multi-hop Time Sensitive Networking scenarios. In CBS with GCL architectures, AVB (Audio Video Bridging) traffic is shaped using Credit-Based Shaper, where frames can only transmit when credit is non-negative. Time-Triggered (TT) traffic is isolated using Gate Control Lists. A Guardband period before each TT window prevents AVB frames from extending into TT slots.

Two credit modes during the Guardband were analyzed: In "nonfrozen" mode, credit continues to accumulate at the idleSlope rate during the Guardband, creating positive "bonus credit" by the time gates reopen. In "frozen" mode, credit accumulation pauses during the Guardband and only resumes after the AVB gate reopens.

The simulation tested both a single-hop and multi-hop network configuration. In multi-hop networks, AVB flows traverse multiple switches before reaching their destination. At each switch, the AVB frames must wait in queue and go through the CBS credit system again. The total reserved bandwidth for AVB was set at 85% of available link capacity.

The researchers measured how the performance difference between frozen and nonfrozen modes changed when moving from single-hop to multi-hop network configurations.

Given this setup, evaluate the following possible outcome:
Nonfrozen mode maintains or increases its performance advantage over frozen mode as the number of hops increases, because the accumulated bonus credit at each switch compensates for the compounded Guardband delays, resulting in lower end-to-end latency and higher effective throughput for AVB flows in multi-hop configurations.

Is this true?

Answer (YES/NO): YES